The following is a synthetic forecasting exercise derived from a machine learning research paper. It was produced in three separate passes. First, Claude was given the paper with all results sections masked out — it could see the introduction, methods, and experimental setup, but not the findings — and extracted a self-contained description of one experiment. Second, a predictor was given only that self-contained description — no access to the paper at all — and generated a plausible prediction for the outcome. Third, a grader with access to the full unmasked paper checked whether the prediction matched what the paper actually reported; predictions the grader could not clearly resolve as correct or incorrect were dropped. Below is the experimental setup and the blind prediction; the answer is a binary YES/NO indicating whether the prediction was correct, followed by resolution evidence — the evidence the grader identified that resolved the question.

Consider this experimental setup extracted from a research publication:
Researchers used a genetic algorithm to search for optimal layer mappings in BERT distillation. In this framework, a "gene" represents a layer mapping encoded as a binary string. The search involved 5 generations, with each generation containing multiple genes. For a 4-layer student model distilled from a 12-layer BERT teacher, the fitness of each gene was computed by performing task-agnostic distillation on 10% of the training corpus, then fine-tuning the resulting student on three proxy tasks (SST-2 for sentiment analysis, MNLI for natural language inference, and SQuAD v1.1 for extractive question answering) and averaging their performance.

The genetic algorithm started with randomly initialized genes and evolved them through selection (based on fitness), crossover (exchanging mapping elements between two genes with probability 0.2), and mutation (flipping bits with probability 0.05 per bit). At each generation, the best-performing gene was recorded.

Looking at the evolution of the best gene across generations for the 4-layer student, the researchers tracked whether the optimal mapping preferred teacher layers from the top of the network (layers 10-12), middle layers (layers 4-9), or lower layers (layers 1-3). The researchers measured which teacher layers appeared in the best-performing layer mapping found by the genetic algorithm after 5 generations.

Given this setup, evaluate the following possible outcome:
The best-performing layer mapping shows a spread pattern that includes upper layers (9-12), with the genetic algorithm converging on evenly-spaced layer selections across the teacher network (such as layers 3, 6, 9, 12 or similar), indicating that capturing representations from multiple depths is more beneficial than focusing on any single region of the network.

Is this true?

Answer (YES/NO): NO